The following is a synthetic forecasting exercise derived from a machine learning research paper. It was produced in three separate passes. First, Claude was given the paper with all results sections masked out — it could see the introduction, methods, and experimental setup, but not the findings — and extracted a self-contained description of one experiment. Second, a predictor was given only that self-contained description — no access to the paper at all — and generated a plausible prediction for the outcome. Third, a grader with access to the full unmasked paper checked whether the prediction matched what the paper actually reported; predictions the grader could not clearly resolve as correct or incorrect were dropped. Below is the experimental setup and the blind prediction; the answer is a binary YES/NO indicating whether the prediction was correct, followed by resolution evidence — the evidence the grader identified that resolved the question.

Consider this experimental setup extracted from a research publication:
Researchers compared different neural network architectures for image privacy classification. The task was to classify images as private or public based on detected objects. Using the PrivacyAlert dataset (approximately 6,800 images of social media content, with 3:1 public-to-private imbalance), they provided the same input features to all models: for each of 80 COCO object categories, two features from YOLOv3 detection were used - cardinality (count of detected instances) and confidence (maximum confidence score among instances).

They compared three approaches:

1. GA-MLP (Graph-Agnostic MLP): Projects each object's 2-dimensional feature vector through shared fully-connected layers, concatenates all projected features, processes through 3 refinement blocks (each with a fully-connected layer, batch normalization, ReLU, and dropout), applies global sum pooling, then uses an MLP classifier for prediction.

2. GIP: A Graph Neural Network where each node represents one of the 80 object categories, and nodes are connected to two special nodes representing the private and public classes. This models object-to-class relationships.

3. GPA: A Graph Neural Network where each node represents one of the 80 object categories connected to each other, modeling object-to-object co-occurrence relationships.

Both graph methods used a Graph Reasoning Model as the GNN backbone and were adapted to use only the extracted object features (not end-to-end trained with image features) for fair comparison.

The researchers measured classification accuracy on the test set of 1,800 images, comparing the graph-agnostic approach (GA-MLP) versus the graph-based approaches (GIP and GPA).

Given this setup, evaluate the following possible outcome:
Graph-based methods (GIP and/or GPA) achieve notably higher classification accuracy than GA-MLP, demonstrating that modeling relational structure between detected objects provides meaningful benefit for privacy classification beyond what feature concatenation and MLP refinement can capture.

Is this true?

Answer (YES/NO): NO